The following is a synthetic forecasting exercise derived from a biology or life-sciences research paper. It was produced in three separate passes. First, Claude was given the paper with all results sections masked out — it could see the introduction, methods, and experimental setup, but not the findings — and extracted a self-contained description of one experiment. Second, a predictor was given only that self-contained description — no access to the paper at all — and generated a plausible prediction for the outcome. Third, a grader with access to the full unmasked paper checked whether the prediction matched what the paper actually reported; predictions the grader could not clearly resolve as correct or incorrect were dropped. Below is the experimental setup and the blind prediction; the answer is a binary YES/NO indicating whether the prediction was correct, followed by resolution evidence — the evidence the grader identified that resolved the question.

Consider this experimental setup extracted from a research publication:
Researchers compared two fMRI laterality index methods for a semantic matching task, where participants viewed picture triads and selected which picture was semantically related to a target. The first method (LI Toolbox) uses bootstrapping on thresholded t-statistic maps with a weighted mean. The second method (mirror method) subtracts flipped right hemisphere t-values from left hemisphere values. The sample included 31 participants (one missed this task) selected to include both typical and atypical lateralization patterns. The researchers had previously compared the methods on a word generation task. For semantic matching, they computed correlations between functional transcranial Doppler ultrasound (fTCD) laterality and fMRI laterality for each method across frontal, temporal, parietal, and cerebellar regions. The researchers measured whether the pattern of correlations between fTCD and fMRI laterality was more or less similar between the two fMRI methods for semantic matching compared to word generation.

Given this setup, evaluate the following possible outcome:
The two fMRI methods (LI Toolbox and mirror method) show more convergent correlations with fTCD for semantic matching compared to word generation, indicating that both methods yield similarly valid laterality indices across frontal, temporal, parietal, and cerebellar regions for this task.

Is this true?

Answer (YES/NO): YES